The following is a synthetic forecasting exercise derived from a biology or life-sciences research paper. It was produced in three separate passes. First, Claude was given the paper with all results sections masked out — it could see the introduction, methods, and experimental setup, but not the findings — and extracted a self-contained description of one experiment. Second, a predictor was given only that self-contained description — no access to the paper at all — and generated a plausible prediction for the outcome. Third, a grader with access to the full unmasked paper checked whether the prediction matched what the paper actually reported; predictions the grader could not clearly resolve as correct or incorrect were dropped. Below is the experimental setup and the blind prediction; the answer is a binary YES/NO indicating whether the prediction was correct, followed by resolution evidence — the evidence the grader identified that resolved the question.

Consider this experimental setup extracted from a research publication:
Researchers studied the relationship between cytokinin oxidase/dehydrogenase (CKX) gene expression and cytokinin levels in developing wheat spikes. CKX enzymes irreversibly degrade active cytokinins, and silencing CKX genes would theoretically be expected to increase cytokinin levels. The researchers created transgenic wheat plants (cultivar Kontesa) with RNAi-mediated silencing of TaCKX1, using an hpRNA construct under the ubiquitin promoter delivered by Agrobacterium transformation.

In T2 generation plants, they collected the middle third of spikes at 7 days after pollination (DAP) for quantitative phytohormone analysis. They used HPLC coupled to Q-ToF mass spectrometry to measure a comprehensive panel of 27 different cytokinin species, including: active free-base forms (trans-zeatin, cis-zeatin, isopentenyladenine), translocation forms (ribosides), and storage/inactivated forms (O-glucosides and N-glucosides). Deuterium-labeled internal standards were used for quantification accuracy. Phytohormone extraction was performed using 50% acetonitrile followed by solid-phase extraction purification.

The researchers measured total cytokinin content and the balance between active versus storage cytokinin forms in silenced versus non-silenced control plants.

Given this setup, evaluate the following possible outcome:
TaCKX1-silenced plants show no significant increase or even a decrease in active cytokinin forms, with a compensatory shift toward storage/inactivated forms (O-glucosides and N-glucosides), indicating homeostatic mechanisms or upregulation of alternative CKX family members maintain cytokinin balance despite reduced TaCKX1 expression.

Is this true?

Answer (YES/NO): NO